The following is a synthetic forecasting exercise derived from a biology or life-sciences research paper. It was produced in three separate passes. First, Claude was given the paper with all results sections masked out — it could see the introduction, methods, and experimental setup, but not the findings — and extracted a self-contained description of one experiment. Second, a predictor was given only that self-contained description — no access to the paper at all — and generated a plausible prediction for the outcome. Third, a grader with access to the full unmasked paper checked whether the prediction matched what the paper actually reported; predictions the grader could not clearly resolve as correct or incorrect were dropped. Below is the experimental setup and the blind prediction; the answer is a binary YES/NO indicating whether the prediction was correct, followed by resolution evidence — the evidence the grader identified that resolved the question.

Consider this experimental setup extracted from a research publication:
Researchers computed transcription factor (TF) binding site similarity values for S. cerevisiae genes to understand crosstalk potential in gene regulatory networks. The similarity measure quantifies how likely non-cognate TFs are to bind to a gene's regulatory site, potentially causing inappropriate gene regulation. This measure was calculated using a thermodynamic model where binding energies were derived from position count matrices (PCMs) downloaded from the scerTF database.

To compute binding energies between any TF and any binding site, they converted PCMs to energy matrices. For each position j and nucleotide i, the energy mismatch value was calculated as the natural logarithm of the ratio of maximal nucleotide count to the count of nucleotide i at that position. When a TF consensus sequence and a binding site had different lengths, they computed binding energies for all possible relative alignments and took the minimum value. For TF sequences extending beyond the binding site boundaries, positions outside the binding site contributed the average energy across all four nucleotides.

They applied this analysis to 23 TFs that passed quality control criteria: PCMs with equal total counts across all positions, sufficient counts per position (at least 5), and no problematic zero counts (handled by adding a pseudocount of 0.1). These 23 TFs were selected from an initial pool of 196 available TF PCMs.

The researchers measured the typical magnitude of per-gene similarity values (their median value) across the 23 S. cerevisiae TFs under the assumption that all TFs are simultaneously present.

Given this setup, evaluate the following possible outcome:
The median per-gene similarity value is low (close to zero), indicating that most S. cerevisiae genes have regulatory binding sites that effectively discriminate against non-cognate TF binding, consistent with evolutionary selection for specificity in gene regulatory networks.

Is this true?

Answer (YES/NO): YES